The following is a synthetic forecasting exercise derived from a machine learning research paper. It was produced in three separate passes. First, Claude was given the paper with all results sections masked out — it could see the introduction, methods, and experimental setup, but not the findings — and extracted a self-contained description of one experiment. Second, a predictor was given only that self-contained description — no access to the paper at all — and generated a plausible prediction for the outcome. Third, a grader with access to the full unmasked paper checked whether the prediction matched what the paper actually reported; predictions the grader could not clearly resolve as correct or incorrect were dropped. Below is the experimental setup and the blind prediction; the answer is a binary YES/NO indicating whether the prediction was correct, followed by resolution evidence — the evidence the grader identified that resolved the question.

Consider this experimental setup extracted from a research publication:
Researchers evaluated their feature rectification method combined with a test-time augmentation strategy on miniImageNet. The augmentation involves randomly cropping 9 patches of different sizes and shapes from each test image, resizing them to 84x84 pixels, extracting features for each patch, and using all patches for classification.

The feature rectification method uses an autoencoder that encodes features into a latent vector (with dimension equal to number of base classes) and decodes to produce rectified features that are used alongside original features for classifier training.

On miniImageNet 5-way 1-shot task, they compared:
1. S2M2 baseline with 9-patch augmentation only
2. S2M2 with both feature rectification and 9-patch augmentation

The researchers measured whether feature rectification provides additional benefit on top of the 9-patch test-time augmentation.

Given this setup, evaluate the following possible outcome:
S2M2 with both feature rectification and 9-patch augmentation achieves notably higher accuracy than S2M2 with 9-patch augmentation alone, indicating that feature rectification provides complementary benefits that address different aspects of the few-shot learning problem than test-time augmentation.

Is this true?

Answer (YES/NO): YES